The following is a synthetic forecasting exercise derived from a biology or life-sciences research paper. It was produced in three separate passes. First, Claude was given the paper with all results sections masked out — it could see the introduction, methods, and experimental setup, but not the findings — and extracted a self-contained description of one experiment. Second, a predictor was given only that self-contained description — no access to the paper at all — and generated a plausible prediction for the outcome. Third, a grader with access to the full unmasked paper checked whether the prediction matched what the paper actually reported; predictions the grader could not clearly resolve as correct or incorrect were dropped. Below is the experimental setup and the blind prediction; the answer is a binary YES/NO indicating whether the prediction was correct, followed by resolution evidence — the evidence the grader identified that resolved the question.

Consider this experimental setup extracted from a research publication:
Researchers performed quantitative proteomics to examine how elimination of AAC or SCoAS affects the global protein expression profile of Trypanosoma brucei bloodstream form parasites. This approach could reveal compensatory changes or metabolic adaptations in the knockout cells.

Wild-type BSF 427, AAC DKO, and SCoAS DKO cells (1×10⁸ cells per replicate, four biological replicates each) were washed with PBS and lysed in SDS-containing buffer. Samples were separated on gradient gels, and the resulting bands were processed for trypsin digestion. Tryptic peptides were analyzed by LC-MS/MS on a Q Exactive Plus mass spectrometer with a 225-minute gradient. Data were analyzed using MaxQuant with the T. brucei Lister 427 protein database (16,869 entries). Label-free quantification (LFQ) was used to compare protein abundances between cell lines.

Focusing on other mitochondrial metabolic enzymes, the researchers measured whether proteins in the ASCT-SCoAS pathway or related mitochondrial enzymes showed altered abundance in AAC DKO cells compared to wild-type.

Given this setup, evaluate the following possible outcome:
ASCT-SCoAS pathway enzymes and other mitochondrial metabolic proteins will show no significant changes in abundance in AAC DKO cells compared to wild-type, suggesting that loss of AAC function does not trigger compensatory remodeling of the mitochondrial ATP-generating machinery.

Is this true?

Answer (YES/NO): NO